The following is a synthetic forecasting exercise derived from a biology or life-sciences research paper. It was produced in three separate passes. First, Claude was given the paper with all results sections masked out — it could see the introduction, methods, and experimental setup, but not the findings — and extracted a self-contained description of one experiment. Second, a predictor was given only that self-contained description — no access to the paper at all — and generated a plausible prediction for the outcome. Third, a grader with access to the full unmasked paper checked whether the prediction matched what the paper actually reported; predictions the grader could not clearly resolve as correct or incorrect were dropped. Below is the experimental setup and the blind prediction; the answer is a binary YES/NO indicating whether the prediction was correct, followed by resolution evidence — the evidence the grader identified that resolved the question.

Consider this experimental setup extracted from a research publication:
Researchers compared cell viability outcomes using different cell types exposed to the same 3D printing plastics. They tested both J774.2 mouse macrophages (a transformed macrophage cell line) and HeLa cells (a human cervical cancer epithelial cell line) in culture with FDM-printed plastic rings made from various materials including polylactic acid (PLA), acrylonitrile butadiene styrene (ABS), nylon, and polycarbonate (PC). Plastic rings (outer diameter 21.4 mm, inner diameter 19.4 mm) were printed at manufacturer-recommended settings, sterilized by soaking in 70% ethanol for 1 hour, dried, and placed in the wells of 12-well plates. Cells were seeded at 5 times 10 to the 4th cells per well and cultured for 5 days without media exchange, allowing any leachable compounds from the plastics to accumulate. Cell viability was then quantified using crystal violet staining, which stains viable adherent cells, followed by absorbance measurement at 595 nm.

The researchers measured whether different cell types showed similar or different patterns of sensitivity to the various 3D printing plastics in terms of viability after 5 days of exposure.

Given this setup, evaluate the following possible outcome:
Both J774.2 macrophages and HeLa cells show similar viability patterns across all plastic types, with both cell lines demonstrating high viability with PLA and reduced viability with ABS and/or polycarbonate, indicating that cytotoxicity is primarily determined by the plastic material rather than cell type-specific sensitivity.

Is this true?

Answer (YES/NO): NO